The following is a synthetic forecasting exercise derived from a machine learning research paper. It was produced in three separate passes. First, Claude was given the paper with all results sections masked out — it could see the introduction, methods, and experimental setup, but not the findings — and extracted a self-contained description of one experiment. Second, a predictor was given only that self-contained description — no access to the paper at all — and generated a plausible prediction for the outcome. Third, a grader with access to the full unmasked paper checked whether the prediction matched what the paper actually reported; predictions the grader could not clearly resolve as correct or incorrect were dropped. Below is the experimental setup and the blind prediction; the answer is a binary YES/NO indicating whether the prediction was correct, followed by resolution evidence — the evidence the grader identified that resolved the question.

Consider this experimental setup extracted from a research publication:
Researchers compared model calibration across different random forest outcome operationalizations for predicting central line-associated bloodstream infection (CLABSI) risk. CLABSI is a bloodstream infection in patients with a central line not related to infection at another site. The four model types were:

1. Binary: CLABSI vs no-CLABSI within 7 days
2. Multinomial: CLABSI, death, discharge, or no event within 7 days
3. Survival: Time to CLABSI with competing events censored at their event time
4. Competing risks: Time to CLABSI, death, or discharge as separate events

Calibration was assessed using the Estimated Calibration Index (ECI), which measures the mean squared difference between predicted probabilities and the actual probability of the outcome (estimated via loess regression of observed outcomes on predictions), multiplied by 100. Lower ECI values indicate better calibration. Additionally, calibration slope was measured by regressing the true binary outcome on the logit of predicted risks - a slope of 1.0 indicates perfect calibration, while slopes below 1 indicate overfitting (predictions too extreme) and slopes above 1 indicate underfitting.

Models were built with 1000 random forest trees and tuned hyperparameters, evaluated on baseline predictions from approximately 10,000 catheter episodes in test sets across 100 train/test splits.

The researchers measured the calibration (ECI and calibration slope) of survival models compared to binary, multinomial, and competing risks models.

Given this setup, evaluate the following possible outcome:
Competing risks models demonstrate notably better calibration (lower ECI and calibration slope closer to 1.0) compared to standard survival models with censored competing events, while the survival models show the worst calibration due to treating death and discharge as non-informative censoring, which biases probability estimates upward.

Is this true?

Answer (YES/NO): YES